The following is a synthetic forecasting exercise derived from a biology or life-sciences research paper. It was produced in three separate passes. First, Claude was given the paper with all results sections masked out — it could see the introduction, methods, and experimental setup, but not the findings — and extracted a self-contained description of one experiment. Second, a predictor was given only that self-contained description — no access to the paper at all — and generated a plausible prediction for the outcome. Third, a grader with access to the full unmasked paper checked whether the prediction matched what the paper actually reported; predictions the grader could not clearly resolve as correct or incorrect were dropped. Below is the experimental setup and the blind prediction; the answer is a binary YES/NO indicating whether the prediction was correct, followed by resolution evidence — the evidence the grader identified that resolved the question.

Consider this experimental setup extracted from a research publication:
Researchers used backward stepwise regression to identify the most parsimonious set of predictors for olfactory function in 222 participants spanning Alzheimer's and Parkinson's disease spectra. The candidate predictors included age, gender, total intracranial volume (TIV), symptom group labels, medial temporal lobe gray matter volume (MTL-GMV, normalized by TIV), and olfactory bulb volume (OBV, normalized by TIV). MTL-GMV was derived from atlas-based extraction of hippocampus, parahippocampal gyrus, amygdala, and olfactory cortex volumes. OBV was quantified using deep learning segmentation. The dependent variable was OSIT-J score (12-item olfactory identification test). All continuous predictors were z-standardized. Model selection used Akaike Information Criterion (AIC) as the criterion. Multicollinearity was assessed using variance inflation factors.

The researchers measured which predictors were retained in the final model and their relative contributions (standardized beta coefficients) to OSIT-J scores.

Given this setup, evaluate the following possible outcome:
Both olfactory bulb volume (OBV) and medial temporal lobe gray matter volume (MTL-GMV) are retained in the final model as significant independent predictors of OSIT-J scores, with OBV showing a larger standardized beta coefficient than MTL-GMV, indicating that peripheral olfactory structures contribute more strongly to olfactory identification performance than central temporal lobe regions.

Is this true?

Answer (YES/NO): NO